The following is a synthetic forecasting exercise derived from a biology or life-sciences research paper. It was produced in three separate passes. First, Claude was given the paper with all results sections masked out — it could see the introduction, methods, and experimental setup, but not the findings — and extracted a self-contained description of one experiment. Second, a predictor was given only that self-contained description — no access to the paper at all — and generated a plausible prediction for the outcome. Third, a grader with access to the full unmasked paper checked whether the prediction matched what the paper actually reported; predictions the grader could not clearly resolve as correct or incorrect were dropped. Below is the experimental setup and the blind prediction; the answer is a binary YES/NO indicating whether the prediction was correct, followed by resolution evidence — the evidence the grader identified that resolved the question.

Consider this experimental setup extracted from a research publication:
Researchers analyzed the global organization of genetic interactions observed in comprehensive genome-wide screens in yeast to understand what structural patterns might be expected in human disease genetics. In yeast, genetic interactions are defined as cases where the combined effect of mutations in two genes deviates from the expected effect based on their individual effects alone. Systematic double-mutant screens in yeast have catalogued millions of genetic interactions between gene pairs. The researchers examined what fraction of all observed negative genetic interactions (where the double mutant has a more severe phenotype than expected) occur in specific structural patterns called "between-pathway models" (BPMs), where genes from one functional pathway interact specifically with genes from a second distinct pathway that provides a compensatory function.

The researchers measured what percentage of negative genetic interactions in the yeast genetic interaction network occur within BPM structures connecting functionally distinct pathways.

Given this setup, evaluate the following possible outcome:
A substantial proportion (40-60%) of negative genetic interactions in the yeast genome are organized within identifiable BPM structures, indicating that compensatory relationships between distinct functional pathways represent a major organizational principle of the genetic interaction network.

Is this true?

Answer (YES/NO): NO